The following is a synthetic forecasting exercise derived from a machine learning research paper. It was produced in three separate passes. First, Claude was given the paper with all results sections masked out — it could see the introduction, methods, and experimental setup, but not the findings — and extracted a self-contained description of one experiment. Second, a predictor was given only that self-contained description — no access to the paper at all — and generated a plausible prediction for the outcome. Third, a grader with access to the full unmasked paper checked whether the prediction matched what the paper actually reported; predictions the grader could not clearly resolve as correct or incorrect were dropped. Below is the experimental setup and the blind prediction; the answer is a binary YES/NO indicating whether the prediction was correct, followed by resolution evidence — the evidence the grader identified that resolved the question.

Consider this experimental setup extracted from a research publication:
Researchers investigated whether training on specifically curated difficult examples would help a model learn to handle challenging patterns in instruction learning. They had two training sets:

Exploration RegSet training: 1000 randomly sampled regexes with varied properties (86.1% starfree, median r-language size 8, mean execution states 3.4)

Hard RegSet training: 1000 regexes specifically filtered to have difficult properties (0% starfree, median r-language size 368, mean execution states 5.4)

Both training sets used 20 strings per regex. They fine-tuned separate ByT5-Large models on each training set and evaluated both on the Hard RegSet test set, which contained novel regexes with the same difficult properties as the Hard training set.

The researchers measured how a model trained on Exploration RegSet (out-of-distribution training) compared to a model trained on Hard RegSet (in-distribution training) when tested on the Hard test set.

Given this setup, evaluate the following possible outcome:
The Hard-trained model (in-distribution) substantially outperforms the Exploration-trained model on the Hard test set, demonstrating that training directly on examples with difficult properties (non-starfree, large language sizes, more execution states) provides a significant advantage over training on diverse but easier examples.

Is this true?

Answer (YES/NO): YES